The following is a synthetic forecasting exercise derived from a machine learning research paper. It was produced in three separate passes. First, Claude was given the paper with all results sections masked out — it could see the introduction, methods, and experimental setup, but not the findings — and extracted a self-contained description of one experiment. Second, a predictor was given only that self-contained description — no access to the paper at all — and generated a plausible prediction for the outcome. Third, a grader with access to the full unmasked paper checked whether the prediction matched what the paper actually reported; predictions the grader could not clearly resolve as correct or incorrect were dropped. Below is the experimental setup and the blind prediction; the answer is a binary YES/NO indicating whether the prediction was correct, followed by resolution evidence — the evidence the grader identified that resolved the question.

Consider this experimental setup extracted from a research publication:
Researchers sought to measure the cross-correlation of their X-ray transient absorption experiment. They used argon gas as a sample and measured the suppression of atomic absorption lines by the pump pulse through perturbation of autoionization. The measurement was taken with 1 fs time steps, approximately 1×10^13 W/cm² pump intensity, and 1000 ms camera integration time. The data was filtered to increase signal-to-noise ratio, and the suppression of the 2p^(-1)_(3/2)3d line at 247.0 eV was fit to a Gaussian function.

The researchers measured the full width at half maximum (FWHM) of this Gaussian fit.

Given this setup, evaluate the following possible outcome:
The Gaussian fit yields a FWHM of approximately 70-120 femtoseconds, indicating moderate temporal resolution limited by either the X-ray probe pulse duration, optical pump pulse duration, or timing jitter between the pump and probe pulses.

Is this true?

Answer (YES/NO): NO